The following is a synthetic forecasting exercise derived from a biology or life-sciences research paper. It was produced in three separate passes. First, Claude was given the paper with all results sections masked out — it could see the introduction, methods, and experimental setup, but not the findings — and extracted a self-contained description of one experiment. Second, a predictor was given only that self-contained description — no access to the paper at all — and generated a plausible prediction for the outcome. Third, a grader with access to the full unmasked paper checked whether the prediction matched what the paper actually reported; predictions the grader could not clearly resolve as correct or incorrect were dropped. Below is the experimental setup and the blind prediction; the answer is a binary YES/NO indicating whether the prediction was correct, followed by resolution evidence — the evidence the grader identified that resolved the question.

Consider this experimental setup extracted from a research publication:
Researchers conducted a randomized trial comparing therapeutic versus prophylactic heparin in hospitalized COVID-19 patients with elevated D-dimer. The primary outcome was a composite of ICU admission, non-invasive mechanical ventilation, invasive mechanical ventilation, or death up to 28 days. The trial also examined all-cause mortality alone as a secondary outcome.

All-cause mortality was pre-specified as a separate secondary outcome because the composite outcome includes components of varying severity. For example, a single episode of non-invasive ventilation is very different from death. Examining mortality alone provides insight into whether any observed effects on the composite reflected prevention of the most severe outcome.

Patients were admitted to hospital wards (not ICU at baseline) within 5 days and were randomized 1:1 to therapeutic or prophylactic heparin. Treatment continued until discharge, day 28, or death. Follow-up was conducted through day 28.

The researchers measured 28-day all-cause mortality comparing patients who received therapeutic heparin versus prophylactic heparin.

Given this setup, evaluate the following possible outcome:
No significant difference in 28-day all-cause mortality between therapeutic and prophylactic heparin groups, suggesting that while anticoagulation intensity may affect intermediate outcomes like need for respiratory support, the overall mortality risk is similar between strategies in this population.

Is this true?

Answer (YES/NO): NO